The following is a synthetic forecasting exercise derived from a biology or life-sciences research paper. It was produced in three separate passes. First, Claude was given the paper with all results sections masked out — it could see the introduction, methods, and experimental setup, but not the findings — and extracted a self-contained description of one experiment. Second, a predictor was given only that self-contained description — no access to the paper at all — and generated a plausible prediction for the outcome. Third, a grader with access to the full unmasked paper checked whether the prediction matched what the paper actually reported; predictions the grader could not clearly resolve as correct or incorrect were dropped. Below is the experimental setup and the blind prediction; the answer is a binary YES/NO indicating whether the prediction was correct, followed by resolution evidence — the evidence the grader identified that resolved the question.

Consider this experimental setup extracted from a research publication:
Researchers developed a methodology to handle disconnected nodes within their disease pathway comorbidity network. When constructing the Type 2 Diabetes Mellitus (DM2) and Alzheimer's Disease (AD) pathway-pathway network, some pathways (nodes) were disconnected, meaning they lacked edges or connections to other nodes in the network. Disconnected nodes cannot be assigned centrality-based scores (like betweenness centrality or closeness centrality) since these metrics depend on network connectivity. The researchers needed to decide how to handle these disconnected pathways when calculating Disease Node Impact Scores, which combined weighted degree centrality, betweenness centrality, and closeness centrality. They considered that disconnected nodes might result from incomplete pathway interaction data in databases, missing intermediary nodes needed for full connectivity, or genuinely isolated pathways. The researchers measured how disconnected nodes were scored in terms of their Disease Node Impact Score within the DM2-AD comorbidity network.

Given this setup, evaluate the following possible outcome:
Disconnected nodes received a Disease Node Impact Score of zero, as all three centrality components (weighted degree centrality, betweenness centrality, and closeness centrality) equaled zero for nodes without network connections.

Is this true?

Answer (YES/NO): NO